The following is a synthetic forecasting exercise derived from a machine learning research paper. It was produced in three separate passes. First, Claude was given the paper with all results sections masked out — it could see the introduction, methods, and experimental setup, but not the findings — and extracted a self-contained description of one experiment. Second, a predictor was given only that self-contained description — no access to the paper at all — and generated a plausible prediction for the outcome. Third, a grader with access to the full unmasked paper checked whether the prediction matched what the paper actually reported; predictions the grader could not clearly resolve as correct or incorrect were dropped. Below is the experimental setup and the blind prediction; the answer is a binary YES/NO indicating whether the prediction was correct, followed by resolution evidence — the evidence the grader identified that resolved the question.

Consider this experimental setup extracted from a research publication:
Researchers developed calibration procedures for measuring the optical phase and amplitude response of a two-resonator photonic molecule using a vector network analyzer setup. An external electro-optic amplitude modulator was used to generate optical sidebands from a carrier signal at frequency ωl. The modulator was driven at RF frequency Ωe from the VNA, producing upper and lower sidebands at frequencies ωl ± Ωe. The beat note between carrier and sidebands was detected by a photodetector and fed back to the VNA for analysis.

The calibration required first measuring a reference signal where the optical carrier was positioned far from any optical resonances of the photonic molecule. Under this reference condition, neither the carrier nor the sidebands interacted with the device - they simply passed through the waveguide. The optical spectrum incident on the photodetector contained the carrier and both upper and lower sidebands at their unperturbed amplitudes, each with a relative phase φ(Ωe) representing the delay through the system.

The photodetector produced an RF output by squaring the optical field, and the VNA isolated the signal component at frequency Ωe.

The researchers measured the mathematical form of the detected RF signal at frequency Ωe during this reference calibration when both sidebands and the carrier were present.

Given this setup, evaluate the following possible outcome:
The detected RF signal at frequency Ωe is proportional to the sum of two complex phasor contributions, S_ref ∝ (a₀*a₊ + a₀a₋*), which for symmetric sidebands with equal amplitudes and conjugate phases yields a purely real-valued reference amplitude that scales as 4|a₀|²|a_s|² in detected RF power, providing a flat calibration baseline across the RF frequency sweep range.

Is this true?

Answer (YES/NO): NO